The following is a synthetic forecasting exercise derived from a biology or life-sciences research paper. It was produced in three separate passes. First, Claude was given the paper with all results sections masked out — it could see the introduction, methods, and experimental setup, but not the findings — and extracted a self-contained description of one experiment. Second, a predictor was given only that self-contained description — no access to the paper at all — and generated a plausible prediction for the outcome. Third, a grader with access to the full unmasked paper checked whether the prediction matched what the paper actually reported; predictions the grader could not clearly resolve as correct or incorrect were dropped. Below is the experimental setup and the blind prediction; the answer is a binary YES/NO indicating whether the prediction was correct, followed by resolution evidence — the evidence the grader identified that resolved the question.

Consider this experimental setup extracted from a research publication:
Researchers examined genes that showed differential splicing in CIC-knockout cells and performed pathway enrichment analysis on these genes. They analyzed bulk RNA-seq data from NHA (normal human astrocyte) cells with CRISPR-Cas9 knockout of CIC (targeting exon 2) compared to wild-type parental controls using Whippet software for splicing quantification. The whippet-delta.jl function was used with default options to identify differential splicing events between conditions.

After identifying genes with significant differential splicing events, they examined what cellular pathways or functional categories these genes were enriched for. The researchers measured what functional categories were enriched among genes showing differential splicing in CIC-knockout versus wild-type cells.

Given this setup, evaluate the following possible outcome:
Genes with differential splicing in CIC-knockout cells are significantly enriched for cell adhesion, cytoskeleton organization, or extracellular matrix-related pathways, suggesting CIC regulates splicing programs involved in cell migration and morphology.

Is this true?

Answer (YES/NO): NO